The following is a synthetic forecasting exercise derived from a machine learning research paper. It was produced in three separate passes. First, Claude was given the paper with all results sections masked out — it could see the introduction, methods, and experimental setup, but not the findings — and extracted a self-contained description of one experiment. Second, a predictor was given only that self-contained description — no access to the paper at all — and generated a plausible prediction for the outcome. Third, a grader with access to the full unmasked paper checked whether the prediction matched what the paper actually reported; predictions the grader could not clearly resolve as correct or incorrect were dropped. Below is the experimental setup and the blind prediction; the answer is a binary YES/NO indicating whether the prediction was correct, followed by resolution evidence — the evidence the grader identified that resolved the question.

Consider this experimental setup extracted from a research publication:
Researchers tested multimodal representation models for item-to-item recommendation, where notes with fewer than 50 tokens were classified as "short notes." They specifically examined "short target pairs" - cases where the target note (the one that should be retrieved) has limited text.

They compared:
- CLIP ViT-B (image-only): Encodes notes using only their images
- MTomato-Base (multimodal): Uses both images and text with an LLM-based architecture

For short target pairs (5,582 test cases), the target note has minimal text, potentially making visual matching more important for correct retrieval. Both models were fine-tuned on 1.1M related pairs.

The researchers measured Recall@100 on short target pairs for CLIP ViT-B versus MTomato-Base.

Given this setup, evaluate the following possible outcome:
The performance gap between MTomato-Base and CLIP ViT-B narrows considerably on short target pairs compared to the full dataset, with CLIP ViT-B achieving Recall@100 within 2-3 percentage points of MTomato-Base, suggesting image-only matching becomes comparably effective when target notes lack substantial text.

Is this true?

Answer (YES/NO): NO